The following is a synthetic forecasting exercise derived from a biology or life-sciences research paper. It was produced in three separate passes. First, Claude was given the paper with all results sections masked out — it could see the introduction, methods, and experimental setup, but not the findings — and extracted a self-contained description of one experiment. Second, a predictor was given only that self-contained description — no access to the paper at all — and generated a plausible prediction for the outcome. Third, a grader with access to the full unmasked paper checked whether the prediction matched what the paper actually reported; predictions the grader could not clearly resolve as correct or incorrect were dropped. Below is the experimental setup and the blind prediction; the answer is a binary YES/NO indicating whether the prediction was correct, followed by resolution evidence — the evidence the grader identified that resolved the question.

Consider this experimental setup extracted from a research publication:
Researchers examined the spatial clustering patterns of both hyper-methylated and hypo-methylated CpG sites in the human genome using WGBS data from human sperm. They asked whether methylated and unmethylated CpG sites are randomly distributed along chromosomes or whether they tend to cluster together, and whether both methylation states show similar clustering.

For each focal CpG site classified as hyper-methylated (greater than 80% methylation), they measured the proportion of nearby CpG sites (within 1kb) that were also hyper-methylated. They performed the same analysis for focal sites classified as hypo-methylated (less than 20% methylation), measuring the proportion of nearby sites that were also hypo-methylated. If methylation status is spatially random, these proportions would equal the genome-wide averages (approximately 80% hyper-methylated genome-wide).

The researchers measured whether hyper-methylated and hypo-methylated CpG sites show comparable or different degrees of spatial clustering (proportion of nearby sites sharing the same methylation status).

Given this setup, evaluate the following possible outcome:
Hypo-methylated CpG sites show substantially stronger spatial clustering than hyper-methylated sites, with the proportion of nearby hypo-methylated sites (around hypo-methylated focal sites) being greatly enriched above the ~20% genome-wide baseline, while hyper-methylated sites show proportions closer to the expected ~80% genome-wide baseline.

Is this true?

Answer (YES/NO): NO